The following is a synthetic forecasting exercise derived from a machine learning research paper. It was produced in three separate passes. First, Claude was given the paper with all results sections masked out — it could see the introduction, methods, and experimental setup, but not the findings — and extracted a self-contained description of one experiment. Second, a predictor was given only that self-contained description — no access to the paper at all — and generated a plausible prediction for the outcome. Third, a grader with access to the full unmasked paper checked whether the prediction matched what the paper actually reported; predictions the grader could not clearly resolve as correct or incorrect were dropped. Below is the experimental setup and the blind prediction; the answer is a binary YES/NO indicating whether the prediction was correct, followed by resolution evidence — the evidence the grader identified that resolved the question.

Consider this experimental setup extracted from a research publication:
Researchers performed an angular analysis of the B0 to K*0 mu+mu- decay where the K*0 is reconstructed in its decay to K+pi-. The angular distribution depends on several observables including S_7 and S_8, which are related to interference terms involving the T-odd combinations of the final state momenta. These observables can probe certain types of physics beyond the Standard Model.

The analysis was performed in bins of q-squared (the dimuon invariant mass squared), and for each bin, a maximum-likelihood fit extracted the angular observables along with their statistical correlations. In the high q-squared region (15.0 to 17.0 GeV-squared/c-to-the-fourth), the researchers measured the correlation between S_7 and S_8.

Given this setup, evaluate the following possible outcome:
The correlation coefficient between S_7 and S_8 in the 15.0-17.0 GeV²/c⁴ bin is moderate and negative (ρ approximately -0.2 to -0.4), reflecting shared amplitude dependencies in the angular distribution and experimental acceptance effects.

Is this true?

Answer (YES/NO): NO